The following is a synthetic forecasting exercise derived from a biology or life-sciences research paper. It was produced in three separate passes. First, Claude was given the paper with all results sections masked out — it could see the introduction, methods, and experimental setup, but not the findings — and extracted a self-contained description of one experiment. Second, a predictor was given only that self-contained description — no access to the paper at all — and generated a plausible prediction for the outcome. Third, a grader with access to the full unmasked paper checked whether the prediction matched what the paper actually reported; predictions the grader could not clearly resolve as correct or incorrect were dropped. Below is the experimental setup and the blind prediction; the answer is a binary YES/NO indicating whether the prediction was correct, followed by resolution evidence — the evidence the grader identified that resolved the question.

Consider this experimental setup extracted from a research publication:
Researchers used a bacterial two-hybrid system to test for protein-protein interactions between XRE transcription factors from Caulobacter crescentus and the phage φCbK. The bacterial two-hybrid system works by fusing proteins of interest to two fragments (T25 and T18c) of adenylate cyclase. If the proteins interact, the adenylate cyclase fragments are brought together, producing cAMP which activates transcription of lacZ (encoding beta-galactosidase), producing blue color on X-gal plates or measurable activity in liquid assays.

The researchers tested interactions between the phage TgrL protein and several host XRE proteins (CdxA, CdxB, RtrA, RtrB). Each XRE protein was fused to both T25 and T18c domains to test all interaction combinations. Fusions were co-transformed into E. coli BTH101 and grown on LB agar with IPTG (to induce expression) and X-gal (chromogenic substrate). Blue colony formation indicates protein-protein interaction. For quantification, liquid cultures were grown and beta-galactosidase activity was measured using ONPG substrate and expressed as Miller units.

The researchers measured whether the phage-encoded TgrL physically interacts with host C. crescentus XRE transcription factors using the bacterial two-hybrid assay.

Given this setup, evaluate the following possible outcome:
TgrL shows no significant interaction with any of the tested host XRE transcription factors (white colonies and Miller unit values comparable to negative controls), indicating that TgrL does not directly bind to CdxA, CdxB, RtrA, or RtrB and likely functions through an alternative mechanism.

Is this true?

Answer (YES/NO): NO